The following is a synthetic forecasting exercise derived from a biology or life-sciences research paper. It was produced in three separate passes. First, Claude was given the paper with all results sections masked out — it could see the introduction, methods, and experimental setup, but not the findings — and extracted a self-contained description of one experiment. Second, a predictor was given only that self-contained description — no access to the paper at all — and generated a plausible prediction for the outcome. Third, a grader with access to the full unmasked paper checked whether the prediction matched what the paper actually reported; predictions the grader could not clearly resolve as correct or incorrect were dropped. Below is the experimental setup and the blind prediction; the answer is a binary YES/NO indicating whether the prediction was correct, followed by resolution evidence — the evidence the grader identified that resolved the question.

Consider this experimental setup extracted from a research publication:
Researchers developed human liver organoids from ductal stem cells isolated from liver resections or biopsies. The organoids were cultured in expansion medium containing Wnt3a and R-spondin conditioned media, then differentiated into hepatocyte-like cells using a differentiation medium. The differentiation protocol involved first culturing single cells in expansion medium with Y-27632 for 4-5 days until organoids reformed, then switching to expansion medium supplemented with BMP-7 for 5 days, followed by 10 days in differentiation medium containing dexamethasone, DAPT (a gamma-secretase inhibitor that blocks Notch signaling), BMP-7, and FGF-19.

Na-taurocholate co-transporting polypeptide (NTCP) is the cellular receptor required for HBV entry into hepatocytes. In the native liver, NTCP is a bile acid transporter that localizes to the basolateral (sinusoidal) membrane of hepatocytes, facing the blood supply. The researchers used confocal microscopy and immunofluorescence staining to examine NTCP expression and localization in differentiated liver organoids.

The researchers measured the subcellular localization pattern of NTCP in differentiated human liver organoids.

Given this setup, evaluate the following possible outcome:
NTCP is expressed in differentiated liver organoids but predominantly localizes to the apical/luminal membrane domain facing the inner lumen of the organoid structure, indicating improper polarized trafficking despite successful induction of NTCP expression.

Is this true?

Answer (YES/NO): NO